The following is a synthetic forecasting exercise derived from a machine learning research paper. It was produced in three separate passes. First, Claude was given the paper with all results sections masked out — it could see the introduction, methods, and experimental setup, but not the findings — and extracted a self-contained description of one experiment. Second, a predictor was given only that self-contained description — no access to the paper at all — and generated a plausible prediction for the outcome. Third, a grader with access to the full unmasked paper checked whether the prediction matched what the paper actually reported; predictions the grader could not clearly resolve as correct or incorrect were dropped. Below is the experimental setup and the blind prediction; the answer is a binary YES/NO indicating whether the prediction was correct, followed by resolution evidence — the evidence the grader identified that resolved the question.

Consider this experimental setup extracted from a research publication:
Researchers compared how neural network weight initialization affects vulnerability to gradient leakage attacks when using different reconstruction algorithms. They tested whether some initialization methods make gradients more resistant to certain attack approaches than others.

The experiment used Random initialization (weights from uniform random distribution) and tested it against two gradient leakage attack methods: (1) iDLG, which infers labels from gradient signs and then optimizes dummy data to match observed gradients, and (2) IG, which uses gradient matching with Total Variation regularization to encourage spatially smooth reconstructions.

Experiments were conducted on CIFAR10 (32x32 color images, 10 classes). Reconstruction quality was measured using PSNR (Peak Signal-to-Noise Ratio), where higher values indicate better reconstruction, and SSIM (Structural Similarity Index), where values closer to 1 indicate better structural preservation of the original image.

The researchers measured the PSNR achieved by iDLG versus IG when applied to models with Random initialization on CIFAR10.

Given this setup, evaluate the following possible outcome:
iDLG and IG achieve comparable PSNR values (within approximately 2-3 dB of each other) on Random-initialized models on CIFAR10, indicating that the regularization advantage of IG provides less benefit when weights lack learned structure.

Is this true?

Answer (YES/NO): NO